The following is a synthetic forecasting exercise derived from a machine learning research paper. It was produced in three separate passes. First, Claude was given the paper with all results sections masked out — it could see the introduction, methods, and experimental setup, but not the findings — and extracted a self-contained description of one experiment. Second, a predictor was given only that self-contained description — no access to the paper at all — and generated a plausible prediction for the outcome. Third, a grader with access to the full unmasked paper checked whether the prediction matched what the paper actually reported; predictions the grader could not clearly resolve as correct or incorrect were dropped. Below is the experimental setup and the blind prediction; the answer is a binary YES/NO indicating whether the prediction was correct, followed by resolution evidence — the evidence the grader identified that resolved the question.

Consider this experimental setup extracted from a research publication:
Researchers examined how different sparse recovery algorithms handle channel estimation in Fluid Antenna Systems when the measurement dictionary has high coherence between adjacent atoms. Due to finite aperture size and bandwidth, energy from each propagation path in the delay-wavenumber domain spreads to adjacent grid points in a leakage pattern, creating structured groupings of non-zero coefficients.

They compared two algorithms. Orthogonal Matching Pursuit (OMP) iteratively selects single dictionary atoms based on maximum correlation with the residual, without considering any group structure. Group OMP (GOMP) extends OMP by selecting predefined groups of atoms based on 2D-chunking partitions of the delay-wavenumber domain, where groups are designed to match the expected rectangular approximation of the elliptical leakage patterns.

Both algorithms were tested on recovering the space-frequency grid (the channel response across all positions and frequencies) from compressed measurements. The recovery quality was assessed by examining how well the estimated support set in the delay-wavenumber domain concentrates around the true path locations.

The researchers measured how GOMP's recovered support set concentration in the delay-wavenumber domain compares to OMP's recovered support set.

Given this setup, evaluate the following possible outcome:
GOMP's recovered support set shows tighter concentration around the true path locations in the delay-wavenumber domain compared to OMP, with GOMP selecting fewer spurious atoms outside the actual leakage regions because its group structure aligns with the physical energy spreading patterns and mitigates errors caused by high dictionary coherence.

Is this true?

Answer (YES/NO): YES